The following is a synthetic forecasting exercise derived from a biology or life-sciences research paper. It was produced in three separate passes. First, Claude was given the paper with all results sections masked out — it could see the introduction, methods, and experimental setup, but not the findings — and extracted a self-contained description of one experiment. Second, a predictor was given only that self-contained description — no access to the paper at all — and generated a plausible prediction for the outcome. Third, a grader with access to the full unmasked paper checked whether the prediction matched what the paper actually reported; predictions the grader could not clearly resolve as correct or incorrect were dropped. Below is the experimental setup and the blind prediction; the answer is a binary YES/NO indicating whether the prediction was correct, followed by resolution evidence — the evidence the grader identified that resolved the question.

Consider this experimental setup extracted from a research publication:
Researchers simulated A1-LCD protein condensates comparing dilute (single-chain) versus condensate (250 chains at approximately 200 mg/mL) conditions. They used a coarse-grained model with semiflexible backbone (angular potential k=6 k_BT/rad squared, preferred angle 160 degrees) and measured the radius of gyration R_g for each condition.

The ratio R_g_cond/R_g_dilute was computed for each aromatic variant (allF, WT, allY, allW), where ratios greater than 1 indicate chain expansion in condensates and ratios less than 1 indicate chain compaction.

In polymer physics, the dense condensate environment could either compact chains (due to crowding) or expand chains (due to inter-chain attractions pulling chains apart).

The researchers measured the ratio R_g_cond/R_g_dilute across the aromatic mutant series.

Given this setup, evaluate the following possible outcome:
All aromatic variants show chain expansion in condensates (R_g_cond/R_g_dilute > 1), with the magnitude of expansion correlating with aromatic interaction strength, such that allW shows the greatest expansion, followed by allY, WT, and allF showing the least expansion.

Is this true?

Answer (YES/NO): YES